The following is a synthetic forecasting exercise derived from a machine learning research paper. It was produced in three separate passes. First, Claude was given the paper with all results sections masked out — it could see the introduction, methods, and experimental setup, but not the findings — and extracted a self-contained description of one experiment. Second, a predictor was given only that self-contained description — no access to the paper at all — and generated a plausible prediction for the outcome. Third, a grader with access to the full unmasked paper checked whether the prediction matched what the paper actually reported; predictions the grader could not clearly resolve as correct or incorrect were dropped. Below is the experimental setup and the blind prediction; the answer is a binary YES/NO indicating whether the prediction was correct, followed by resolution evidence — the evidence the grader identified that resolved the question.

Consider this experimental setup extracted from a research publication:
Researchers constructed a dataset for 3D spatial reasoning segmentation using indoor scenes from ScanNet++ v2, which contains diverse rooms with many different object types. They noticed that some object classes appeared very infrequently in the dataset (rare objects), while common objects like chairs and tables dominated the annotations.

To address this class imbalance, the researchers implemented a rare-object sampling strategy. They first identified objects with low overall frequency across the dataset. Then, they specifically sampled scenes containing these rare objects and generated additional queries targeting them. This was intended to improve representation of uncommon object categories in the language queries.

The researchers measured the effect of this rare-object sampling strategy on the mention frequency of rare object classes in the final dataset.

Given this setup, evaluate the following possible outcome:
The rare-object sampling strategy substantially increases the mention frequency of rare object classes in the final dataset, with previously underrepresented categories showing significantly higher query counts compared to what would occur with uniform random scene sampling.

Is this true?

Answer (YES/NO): YES